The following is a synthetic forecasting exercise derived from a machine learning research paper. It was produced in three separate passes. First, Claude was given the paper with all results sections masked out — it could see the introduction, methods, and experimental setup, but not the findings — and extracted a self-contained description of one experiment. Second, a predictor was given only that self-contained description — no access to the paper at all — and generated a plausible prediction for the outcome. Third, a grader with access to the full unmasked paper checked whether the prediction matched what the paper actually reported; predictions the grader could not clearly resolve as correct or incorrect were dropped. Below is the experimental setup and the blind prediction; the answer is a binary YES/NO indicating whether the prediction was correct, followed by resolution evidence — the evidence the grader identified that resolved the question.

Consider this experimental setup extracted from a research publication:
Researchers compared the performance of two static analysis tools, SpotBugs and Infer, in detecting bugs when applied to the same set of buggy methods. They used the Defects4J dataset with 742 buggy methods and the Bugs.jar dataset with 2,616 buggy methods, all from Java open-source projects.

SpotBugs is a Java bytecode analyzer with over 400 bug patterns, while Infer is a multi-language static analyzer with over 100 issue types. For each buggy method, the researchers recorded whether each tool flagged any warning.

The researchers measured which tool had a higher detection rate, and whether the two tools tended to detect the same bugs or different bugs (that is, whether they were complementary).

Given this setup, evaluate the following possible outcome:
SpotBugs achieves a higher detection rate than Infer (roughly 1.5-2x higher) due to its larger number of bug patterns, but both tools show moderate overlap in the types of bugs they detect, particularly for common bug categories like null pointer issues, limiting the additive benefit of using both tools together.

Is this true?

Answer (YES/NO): NO